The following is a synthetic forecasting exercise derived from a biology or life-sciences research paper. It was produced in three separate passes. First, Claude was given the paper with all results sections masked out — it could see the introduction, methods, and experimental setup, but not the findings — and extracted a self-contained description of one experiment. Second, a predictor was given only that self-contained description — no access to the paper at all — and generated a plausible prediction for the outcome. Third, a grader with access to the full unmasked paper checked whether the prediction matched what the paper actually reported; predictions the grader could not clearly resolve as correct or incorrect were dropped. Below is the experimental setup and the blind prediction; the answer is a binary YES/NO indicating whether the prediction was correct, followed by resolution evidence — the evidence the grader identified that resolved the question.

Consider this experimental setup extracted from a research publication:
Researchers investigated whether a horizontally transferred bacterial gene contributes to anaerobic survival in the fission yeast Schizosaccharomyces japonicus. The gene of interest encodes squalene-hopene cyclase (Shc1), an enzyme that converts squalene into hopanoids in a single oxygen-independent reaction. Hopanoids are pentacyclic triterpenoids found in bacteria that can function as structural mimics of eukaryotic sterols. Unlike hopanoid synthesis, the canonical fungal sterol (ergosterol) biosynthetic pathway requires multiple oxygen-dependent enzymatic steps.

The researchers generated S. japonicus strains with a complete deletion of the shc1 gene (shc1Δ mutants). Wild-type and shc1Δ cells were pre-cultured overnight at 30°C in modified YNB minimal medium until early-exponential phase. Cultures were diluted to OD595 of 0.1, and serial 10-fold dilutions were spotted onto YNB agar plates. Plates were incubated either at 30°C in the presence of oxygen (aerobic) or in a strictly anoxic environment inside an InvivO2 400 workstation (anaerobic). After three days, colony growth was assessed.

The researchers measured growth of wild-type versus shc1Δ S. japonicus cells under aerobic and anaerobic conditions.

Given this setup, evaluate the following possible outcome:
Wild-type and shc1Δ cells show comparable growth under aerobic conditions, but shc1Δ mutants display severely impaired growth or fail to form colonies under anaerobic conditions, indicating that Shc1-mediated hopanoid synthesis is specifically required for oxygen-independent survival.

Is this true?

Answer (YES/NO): YES